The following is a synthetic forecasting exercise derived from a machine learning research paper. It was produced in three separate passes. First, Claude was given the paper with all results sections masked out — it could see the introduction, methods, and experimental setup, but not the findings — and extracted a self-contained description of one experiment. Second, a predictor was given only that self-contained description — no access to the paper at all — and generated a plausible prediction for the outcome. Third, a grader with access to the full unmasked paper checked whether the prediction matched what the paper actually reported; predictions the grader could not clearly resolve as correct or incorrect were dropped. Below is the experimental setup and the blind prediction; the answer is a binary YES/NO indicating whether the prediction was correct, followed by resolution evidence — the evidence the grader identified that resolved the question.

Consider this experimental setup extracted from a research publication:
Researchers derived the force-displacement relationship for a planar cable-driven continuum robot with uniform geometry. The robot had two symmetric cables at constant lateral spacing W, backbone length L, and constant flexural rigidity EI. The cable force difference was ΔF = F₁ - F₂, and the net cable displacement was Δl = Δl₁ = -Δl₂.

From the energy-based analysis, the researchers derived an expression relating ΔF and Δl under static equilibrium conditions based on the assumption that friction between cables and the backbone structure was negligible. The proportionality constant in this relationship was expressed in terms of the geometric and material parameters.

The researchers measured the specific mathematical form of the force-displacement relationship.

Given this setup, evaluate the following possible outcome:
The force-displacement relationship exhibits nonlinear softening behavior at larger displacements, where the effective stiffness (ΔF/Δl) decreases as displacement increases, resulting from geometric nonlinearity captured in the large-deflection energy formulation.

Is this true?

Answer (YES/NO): NO